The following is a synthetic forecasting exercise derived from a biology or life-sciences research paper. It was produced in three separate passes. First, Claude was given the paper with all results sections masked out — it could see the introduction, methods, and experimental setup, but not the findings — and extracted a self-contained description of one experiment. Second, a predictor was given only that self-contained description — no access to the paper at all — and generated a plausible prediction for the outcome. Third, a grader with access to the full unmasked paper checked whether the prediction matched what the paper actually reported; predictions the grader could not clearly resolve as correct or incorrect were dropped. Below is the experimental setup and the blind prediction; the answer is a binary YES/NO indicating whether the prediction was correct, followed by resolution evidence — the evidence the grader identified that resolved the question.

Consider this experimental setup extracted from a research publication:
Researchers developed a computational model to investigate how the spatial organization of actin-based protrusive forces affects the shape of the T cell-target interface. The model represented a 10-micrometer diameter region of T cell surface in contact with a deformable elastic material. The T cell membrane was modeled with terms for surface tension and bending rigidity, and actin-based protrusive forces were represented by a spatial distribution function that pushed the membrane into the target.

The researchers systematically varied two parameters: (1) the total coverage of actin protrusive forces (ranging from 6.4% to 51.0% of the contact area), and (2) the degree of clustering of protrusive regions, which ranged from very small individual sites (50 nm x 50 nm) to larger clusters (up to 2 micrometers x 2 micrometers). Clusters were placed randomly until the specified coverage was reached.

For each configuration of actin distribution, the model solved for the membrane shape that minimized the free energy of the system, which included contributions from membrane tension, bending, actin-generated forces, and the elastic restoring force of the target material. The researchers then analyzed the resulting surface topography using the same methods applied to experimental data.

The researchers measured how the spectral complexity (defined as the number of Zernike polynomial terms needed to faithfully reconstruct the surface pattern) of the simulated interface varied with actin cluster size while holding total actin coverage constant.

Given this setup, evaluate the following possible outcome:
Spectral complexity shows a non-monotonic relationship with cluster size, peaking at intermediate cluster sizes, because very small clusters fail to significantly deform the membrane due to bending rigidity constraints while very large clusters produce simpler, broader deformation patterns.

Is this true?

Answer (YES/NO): NO